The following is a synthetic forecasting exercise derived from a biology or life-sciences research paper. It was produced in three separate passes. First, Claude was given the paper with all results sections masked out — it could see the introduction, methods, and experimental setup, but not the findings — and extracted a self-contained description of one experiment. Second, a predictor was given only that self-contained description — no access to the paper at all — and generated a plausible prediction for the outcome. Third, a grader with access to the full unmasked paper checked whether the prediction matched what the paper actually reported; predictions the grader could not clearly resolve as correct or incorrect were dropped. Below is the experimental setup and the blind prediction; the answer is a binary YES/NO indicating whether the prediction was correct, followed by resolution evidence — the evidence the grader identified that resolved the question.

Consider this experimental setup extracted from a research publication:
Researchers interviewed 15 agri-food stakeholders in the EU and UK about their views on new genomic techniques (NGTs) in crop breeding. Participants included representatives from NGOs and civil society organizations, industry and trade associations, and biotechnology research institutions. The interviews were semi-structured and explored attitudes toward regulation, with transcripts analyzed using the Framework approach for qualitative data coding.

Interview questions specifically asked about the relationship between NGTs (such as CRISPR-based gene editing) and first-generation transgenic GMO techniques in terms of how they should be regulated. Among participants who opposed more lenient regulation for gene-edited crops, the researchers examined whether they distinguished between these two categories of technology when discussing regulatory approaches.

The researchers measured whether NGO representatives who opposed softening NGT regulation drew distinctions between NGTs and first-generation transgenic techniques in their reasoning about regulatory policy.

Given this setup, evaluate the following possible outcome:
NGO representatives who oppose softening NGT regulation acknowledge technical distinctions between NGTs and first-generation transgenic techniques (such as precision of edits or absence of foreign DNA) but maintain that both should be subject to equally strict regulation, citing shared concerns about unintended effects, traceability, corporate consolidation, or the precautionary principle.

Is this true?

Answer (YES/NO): NO